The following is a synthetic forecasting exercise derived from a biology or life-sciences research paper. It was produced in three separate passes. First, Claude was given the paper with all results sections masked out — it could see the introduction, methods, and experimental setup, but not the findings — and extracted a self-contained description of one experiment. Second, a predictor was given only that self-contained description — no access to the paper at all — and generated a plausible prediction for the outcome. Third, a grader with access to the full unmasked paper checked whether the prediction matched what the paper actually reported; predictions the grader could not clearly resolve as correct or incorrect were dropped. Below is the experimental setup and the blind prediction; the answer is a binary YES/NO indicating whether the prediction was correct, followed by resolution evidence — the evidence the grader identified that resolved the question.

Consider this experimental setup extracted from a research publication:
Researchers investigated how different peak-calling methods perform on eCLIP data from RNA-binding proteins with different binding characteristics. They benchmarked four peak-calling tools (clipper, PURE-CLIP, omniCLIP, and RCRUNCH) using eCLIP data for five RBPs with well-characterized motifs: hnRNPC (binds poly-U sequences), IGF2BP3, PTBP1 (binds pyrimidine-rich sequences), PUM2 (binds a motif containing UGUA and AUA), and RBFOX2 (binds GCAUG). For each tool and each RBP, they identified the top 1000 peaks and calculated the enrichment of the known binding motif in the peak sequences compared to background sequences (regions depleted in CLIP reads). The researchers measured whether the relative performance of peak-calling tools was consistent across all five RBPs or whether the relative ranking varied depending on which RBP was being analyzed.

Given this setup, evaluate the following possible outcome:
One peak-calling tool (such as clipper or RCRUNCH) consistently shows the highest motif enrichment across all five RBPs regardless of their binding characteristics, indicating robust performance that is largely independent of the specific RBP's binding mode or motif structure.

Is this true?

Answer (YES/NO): NO